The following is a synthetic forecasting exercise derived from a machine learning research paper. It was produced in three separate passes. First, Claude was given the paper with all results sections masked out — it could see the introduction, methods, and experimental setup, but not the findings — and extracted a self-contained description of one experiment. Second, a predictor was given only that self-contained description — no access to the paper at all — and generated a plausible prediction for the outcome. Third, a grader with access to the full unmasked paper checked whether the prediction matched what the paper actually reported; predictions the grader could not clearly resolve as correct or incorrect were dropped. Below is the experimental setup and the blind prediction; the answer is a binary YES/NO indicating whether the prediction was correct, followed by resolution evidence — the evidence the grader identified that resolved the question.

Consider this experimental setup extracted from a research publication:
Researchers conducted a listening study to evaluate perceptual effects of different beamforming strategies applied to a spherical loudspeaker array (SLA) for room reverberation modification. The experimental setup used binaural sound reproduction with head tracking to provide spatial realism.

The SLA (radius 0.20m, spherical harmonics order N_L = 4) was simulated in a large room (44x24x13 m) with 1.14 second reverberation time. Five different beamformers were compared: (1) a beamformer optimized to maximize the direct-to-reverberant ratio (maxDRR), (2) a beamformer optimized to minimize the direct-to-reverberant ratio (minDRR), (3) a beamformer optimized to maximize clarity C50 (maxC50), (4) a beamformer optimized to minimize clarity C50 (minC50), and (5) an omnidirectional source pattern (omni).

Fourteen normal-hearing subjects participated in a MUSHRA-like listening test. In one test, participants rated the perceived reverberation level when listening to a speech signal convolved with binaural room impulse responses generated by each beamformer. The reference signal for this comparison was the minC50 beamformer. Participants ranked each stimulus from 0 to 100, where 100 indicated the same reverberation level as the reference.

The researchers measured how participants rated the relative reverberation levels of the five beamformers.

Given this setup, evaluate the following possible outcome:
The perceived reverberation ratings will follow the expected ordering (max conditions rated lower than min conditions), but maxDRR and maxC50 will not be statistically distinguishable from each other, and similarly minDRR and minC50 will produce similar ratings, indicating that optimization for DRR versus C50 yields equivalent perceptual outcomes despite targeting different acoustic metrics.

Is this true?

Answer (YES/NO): NO